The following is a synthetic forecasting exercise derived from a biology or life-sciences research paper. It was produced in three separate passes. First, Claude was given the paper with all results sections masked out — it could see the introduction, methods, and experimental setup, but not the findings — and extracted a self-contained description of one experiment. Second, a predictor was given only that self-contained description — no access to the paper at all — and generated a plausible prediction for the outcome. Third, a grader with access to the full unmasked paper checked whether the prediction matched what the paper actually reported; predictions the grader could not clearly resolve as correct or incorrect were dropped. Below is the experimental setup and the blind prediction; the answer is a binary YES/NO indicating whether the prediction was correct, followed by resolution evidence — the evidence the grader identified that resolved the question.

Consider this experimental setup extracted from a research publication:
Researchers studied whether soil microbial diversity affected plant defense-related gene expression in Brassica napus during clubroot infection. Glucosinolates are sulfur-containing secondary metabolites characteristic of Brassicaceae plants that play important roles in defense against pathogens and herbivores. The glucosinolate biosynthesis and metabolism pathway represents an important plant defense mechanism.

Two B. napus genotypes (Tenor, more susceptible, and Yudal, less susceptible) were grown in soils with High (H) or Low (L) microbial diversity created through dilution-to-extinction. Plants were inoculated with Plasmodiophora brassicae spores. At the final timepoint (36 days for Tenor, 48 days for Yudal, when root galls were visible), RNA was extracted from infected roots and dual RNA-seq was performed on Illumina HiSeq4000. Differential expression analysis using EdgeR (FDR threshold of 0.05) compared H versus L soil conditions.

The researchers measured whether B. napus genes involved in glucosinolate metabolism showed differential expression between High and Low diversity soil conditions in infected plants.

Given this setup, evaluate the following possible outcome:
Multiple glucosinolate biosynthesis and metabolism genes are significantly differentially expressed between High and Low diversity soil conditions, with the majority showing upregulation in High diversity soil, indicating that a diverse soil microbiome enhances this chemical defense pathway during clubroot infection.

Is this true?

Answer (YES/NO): NO